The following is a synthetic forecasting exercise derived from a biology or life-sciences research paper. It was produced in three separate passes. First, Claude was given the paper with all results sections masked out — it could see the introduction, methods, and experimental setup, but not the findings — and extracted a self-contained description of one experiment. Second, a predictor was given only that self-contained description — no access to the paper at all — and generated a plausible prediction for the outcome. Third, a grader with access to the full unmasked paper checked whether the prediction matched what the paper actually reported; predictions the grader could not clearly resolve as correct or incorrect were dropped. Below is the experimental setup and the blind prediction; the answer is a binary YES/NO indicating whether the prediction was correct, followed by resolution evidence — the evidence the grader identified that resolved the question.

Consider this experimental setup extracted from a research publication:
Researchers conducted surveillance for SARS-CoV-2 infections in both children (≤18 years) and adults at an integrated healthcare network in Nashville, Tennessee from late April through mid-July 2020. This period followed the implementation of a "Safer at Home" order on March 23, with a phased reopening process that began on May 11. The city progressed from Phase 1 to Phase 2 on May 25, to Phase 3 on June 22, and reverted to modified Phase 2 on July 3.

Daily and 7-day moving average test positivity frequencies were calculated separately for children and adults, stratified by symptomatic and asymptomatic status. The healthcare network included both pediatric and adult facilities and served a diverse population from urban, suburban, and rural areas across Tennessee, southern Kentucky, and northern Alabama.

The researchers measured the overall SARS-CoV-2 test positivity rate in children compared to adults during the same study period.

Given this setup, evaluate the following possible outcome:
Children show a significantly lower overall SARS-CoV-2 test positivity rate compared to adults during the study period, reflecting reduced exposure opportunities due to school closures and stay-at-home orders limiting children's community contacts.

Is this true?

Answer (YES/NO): NO